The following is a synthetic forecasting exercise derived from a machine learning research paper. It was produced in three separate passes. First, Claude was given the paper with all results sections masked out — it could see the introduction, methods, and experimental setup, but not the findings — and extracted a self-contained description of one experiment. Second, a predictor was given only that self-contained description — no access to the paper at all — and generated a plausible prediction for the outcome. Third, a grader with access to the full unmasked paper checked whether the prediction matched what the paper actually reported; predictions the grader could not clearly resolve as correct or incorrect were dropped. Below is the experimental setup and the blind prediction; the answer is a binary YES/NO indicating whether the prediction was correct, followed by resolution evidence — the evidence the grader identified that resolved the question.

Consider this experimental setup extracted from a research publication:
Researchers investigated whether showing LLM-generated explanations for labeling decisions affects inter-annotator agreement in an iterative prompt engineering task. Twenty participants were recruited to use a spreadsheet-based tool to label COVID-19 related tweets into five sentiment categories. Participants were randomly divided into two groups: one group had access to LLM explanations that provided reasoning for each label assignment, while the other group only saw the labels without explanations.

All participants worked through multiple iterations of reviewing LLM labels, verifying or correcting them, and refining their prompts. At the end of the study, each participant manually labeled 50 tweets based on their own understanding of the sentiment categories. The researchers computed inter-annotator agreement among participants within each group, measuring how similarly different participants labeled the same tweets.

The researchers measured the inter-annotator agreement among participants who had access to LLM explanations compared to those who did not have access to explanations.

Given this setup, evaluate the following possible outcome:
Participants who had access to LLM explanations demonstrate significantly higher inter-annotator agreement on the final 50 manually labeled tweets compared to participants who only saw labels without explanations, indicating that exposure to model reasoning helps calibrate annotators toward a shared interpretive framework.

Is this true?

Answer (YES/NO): YES